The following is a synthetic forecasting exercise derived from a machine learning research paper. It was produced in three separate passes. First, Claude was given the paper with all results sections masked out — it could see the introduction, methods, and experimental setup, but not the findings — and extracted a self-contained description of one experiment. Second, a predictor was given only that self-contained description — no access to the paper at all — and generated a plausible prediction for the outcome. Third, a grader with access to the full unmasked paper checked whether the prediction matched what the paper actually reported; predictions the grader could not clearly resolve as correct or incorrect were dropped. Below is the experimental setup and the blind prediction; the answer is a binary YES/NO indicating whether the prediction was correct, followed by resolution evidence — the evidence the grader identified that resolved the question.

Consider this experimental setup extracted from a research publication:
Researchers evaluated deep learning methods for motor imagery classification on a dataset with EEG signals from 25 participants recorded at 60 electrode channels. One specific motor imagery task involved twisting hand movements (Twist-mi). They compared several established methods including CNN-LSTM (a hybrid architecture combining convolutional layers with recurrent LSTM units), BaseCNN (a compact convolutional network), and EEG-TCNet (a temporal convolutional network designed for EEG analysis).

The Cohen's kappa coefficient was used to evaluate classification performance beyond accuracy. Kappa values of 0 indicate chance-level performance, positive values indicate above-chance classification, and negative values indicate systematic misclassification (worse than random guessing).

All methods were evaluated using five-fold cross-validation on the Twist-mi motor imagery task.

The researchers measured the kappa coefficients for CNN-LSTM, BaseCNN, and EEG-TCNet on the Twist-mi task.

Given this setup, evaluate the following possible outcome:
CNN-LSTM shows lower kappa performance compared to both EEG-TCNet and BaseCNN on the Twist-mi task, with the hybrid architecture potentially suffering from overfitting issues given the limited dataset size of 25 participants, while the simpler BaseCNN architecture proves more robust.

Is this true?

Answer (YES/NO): NO